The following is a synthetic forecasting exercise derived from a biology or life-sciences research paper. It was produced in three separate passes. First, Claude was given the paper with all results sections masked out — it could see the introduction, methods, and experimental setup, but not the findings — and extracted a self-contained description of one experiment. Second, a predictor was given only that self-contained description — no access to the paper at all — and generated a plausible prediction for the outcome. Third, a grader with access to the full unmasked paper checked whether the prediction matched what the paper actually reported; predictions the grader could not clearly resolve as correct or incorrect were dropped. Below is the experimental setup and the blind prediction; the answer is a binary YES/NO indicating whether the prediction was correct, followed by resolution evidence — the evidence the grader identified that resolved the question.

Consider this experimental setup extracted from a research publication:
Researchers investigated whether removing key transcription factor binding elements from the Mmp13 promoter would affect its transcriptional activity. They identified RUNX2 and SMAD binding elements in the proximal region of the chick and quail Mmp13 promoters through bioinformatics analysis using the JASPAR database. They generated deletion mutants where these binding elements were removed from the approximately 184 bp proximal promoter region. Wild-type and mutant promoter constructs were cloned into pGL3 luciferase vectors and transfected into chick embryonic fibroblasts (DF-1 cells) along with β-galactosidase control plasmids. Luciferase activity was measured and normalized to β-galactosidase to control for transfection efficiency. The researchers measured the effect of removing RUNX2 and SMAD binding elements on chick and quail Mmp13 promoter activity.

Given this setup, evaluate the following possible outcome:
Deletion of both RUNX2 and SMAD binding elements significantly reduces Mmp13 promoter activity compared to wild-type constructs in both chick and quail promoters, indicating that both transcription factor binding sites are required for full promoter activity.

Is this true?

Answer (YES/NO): YES